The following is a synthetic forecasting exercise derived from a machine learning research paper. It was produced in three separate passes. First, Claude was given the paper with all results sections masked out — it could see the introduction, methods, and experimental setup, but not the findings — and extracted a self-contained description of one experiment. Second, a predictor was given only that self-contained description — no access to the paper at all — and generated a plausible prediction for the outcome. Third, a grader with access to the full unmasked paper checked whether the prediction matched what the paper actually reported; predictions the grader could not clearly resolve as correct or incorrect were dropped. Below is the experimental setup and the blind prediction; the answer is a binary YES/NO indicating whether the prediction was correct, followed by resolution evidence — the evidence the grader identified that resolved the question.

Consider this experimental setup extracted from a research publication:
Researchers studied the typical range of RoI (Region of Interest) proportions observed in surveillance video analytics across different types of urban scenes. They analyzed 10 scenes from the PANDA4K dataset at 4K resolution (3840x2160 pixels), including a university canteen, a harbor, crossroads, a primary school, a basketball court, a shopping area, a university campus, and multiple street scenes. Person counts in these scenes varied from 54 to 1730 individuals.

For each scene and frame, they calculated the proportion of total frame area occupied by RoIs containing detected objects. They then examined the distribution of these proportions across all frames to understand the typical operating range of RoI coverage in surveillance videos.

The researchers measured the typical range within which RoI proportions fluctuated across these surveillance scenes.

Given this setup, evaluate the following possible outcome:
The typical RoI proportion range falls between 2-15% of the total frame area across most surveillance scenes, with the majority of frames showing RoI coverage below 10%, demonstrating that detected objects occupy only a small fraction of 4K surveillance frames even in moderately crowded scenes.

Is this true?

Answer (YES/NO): NO